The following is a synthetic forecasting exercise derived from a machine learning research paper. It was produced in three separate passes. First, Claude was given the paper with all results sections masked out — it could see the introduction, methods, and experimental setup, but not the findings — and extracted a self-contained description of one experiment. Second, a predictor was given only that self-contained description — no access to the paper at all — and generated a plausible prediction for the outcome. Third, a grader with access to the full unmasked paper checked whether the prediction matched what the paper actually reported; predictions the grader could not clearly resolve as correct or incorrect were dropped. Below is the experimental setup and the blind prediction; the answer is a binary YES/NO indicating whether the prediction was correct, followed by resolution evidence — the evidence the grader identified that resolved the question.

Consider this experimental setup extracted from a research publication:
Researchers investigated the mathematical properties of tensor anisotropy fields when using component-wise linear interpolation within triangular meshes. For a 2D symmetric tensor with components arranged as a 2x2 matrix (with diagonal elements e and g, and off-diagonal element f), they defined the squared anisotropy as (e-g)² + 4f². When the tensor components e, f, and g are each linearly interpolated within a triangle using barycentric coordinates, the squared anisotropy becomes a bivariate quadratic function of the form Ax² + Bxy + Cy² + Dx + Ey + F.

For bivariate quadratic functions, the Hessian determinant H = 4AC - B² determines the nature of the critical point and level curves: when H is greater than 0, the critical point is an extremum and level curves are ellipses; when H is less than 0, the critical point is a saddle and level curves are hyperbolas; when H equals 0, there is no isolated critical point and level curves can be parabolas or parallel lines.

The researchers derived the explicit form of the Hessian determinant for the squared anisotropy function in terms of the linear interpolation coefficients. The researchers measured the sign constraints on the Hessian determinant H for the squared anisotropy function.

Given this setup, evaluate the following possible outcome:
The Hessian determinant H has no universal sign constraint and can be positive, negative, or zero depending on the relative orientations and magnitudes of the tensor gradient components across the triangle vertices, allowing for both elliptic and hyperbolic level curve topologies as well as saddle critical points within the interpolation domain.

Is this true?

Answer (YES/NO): NO